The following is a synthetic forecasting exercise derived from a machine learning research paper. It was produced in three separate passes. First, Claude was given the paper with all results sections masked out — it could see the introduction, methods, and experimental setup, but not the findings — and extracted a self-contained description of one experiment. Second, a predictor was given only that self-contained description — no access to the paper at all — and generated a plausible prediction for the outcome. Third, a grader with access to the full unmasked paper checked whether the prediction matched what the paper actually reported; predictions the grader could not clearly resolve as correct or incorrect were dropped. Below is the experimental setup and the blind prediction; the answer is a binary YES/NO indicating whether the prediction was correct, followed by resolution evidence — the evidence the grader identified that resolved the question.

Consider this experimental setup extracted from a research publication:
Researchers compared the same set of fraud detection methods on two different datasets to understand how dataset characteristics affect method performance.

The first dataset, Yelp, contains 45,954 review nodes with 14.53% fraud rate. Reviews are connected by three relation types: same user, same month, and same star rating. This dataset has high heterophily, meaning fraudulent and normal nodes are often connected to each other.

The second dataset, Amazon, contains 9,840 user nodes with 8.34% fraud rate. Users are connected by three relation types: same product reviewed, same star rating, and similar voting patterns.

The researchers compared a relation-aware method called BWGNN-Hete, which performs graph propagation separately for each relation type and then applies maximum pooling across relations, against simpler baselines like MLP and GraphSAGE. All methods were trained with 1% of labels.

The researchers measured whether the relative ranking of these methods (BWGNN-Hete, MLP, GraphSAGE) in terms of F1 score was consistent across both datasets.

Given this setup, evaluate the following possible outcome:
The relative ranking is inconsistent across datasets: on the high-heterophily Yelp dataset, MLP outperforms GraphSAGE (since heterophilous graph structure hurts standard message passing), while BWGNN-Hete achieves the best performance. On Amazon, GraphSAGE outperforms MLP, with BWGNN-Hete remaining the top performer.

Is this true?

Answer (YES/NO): NO